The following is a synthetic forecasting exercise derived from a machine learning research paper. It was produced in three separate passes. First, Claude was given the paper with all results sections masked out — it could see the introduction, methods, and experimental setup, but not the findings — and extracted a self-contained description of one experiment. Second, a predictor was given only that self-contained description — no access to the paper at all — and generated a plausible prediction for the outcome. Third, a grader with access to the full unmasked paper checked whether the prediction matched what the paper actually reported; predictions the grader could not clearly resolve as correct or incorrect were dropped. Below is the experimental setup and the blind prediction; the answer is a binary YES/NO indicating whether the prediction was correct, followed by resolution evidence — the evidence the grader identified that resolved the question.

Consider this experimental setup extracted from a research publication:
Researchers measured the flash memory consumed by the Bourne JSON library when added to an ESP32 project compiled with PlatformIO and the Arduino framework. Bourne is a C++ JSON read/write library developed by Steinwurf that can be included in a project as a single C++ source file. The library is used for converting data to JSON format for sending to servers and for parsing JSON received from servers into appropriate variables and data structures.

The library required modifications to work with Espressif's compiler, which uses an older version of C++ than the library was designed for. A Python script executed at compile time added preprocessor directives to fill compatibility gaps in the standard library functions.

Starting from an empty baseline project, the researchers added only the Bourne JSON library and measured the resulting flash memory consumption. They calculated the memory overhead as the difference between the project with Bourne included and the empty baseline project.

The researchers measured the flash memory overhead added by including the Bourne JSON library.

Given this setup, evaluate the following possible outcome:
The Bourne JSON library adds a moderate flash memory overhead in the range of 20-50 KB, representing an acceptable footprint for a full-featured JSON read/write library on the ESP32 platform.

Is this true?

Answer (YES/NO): NO